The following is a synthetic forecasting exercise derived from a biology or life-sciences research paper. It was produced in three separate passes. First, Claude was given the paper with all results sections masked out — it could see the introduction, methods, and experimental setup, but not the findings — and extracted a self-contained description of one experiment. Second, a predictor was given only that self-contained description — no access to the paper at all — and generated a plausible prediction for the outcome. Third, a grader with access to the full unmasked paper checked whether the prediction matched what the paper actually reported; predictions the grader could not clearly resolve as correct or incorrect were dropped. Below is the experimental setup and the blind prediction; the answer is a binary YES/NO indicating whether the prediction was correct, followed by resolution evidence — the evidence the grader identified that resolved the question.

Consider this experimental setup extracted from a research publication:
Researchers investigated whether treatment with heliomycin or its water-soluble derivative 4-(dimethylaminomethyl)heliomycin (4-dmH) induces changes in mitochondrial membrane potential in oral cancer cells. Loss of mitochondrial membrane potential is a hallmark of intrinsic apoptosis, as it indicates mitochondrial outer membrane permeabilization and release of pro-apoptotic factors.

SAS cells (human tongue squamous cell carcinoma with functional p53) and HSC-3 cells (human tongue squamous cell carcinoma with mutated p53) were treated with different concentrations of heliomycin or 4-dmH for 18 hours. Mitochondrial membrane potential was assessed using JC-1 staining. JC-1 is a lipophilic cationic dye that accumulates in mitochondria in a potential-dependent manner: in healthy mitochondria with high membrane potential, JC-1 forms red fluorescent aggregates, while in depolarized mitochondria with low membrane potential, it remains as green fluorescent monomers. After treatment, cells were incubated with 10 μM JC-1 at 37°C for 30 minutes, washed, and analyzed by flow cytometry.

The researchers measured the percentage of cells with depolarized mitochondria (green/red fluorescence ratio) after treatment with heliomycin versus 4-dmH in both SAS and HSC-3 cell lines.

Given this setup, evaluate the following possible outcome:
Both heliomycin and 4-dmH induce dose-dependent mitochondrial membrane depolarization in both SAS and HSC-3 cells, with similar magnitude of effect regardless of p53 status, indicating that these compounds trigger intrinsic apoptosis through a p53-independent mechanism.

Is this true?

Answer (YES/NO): NO